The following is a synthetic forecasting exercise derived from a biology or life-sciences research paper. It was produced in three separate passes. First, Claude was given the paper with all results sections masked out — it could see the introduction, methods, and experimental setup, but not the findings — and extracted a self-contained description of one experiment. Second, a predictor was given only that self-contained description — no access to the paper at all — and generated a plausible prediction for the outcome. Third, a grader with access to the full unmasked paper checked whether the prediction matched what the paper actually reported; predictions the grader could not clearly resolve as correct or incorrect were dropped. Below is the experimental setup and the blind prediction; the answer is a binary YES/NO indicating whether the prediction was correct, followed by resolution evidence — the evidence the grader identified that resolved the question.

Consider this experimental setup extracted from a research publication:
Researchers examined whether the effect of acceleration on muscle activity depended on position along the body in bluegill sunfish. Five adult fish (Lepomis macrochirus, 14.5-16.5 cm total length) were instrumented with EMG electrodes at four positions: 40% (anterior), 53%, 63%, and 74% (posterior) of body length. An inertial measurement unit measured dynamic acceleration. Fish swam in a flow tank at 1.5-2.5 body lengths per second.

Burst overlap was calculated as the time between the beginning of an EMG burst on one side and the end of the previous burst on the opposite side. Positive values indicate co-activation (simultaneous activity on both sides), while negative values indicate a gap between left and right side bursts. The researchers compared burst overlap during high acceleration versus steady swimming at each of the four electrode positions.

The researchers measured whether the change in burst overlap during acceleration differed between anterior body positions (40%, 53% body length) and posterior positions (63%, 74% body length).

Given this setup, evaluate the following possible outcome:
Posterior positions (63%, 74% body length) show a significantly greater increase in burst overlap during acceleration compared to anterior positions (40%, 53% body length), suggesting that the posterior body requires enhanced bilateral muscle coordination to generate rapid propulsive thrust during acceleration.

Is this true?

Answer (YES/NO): NO